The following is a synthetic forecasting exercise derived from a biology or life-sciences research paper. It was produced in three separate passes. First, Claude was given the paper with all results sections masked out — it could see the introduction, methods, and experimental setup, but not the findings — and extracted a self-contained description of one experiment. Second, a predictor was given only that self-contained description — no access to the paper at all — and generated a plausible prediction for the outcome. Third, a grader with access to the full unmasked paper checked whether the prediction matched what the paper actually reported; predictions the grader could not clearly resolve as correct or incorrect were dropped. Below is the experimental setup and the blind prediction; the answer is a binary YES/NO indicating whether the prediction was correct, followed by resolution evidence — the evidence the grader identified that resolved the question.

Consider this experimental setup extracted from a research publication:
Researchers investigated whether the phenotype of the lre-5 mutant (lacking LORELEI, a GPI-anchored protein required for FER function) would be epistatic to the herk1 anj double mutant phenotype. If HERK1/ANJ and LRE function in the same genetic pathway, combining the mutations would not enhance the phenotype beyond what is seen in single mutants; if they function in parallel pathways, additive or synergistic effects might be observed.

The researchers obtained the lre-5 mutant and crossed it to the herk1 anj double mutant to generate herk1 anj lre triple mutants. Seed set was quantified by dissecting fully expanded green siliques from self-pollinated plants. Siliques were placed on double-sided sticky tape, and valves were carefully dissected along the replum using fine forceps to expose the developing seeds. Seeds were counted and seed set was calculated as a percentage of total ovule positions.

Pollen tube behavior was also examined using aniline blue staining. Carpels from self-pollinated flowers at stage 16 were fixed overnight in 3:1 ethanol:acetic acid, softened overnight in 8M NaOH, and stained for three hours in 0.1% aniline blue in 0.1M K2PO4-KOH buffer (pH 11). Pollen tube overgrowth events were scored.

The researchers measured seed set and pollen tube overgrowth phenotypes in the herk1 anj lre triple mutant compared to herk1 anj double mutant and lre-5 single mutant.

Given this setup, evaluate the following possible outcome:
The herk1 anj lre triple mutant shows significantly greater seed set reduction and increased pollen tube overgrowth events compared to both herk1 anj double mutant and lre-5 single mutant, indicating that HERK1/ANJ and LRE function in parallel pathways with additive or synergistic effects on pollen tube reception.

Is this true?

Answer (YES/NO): NO